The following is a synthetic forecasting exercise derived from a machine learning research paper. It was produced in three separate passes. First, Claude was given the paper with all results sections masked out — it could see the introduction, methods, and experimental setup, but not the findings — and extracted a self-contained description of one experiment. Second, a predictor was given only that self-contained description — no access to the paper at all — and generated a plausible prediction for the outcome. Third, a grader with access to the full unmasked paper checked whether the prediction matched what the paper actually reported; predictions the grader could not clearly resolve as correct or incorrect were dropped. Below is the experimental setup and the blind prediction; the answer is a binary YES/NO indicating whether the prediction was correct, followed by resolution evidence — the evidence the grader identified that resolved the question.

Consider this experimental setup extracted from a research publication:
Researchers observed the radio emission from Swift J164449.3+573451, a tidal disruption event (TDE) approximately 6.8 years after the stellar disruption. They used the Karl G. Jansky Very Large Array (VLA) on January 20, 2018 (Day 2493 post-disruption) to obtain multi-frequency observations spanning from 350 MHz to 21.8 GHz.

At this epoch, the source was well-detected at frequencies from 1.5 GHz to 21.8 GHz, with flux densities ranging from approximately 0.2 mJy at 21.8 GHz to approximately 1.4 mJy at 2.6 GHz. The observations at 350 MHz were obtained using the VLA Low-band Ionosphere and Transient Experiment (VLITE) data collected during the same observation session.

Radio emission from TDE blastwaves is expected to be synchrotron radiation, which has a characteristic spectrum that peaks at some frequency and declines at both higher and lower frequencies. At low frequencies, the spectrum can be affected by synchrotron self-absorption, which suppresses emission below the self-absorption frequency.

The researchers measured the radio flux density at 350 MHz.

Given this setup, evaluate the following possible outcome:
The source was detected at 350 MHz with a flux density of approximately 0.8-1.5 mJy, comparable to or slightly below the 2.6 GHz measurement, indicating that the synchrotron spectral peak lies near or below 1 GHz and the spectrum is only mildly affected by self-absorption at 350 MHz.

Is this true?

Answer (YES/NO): NO